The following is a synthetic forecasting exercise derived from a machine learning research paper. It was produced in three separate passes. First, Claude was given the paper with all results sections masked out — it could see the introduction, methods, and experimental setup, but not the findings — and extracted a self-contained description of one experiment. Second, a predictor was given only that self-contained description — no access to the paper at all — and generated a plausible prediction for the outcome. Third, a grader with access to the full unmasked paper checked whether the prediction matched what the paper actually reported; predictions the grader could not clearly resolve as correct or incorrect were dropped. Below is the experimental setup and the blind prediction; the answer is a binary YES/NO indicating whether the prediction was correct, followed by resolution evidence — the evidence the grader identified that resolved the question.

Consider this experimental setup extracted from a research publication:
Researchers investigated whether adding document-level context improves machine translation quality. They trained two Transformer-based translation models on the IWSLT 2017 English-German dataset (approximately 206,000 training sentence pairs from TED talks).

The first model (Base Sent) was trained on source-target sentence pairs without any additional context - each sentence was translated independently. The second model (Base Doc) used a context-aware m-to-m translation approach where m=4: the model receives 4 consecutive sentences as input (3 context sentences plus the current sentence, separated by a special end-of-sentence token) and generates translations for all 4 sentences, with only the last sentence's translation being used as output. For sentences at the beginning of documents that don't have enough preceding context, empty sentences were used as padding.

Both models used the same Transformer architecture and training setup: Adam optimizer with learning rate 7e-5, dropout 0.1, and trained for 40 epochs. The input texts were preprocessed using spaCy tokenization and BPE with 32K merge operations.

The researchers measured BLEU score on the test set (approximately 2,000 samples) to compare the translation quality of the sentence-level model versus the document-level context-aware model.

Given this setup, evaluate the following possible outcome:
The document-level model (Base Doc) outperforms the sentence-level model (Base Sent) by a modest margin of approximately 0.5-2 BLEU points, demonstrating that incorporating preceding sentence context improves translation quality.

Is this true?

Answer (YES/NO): NO